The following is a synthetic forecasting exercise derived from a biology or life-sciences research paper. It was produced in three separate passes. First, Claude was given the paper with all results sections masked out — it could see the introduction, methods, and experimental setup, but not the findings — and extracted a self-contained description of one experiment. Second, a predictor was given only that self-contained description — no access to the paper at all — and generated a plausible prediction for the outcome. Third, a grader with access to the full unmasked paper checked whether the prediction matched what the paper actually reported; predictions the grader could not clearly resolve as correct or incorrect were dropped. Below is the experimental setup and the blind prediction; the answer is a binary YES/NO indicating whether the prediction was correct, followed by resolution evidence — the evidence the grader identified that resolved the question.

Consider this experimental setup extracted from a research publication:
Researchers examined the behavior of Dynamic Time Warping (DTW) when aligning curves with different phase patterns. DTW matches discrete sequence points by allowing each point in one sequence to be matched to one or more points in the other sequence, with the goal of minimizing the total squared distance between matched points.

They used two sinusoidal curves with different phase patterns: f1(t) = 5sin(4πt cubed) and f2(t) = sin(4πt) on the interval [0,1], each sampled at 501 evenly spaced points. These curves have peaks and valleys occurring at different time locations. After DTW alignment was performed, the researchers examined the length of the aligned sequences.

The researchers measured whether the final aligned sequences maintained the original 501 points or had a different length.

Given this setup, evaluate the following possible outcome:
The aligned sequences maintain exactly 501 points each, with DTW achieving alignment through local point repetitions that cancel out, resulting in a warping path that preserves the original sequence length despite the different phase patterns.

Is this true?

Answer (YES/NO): NO